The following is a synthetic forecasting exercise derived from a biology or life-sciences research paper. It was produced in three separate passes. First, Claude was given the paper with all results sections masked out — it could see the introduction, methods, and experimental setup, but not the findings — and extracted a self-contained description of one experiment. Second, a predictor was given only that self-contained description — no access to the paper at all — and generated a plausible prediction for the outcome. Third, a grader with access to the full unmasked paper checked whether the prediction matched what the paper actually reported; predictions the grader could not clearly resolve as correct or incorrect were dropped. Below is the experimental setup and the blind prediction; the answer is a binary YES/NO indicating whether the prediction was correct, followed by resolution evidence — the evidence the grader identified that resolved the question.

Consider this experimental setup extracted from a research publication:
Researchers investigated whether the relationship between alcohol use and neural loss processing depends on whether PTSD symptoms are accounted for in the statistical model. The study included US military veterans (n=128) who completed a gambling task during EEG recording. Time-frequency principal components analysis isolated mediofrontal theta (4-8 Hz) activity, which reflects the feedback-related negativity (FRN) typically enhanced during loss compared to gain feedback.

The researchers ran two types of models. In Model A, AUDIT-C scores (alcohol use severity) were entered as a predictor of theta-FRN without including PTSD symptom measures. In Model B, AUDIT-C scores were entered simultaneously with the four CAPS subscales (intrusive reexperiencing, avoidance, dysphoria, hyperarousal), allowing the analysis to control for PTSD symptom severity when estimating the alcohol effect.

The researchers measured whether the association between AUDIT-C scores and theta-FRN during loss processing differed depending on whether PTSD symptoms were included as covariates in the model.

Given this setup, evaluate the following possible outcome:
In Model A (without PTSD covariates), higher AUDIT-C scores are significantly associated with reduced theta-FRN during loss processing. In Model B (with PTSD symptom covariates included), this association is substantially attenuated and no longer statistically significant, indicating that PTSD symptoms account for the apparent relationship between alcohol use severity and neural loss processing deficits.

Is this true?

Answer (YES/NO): NO